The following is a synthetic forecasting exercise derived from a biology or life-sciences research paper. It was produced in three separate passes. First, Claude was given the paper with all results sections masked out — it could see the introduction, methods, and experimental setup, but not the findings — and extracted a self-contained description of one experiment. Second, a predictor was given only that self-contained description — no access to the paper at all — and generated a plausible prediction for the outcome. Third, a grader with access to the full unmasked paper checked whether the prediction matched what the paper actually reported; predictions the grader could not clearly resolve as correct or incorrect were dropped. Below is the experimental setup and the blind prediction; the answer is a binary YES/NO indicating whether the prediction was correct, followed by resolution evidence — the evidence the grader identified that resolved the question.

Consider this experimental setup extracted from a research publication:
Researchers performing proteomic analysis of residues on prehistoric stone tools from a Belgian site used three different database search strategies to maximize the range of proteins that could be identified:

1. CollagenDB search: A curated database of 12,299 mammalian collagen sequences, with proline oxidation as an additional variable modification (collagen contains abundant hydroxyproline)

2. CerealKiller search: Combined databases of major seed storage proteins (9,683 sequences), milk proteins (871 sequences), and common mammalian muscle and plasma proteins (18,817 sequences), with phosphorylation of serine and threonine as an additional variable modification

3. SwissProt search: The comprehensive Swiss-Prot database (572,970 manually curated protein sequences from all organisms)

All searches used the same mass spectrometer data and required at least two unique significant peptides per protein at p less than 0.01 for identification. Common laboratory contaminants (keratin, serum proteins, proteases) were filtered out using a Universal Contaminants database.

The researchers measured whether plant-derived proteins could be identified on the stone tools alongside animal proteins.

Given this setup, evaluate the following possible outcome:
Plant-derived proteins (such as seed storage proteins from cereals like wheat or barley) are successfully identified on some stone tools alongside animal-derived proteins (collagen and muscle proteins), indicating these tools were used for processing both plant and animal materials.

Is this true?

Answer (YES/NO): NO